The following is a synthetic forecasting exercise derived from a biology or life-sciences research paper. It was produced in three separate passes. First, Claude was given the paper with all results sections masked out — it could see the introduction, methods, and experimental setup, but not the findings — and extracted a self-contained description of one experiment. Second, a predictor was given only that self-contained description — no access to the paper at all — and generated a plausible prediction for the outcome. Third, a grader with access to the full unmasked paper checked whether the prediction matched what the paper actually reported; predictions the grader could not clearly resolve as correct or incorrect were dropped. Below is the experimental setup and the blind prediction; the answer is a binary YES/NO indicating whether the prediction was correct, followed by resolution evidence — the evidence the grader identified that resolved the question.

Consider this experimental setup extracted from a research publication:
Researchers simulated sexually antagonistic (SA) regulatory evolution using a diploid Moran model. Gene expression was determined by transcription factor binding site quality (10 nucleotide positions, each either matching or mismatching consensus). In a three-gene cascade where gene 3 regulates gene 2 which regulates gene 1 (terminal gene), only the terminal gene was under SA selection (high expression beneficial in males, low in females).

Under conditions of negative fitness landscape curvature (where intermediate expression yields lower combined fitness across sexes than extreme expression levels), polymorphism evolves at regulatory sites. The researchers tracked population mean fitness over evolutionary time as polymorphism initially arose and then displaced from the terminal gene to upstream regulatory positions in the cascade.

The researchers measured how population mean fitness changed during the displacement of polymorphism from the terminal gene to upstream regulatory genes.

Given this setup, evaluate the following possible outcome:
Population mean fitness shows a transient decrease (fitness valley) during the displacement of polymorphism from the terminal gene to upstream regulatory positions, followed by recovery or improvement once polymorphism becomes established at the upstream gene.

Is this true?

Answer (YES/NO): NO